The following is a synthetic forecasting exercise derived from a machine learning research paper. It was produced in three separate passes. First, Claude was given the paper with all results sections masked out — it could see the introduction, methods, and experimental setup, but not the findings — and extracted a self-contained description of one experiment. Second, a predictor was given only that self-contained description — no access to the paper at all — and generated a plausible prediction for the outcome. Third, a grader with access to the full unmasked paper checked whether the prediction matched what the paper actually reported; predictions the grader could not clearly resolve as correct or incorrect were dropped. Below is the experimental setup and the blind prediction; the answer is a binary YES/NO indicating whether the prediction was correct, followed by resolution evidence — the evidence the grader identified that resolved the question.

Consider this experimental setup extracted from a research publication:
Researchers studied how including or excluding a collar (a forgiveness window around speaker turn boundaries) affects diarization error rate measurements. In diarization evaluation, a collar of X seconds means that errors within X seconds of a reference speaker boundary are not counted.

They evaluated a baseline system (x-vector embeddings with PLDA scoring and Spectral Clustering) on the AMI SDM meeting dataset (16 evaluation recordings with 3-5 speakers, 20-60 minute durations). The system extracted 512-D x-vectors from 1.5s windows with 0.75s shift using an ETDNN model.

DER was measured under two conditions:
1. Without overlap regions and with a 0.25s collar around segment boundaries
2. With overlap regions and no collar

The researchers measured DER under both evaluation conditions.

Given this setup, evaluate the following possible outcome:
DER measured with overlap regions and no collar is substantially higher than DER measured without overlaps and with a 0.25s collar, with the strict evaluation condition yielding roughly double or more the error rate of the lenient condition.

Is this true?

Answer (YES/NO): YES